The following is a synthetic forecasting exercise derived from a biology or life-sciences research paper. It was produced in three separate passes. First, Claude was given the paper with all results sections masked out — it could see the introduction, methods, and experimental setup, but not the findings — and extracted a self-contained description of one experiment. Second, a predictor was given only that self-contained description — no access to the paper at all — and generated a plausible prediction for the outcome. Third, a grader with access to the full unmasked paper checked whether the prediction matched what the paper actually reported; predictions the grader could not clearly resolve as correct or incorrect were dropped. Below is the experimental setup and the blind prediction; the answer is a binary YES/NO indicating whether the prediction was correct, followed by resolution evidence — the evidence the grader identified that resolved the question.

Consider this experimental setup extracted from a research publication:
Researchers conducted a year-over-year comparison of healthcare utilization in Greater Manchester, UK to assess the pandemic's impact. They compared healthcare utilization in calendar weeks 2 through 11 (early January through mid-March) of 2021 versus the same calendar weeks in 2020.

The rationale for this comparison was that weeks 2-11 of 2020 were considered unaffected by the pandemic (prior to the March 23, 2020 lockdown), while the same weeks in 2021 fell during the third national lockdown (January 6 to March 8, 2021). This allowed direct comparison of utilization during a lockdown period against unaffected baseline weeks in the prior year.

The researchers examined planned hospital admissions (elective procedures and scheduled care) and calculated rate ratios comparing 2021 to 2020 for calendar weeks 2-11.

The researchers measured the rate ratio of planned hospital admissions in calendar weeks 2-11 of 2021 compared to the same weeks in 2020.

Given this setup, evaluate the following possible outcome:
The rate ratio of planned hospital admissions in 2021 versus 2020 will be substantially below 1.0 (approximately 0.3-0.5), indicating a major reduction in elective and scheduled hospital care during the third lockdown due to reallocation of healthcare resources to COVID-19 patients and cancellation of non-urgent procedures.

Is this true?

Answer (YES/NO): NO